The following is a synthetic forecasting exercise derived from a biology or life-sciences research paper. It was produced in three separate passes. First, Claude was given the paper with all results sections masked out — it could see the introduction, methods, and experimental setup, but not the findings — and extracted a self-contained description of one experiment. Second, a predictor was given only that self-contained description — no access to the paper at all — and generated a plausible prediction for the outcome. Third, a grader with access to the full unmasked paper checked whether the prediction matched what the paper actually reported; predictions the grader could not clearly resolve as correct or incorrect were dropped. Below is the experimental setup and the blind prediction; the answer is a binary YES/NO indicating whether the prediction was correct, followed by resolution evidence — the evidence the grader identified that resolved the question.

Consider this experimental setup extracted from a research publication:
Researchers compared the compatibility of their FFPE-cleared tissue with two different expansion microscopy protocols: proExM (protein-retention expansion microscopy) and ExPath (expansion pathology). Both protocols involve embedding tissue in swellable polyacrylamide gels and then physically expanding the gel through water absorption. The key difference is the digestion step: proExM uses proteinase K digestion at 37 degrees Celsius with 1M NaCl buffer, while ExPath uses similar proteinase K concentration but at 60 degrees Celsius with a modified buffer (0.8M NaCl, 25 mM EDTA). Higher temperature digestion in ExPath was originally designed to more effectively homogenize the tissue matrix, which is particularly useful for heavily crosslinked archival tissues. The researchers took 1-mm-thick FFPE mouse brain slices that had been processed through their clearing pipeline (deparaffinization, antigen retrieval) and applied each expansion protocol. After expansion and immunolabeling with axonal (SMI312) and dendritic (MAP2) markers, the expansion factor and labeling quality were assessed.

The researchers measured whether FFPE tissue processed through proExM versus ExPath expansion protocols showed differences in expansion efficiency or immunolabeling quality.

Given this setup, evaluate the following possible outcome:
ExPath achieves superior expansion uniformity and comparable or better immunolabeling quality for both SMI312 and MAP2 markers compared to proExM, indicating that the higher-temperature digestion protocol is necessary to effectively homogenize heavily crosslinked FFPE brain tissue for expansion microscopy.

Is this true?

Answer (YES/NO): NO